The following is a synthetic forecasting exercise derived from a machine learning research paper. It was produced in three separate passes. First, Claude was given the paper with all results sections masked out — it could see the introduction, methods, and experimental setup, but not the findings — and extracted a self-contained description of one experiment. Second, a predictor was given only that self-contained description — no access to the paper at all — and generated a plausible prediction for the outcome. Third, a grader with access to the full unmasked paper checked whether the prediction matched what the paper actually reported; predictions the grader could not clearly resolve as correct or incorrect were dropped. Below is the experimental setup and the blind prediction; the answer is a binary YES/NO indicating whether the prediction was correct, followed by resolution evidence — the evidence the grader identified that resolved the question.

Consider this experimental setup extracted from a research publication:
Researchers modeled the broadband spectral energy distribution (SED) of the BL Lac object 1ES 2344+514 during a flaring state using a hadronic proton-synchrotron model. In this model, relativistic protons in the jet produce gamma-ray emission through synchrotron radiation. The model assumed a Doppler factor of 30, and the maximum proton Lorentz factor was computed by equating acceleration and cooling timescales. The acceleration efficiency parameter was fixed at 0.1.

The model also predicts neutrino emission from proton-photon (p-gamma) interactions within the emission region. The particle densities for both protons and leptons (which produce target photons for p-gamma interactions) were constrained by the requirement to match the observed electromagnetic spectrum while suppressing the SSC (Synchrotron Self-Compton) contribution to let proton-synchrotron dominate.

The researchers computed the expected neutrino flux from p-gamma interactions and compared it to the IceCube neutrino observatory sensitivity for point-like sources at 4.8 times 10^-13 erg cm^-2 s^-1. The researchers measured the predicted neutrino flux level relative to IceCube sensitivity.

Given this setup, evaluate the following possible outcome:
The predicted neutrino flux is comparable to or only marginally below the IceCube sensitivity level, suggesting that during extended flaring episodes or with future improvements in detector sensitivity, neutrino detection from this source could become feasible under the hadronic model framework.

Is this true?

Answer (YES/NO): NO